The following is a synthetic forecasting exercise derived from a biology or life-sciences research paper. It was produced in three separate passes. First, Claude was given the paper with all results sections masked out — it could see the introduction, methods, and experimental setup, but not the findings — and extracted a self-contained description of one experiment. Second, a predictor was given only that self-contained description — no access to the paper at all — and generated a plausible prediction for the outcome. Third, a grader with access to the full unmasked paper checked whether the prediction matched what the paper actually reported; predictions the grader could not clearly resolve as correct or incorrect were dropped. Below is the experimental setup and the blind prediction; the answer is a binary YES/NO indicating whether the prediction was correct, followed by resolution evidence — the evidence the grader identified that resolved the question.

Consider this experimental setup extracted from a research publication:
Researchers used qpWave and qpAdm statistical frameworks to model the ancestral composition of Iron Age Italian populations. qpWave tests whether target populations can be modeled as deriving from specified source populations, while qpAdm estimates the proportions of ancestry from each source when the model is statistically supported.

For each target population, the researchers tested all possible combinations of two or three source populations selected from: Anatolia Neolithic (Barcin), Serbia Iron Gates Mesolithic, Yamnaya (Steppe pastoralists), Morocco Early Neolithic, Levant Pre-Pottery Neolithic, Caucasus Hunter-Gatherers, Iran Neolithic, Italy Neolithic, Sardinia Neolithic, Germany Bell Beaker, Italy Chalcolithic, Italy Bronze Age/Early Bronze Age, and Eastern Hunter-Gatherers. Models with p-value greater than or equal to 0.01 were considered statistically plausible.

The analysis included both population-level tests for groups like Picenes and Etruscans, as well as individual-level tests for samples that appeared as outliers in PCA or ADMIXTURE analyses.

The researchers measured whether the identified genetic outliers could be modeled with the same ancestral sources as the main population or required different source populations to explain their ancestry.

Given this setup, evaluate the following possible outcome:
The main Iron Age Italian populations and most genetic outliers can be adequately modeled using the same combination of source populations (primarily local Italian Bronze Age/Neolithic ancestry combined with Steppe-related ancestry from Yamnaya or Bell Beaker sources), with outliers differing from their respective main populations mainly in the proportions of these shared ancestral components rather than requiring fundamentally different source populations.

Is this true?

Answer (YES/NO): NO